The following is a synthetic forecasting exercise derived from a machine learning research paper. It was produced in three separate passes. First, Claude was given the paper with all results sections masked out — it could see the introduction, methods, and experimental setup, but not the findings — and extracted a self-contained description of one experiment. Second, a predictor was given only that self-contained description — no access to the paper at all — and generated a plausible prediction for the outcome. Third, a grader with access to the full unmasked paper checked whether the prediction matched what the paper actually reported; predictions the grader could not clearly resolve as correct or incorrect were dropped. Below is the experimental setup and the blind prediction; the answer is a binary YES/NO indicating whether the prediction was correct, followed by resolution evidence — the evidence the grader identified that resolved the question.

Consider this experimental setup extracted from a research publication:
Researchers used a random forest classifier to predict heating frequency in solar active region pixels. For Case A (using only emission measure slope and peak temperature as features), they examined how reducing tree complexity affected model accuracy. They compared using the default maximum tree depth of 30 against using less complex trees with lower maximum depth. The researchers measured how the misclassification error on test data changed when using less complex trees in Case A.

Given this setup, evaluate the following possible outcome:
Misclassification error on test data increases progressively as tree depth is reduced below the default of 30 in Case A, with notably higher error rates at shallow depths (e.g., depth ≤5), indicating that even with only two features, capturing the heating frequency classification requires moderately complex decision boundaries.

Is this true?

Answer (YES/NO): NO